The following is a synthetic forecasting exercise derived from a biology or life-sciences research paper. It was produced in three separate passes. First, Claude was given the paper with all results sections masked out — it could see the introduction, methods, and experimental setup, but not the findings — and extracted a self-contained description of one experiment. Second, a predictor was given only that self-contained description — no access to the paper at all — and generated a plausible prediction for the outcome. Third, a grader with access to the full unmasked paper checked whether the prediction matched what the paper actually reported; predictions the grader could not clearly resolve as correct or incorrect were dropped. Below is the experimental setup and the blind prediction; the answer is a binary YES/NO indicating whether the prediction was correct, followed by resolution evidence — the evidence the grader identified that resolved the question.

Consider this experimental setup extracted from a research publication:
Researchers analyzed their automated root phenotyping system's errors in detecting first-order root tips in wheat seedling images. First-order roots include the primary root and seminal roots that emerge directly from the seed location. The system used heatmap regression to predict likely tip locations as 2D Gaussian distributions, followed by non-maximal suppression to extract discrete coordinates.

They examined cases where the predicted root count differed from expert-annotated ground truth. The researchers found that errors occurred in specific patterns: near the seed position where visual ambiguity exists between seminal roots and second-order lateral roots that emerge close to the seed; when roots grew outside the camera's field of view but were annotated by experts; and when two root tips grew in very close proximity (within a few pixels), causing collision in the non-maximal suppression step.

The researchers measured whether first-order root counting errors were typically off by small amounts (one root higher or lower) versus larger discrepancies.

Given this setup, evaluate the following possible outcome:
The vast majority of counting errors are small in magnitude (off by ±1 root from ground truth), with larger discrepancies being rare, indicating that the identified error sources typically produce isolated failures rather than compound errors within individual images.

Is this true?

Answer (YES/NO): YES